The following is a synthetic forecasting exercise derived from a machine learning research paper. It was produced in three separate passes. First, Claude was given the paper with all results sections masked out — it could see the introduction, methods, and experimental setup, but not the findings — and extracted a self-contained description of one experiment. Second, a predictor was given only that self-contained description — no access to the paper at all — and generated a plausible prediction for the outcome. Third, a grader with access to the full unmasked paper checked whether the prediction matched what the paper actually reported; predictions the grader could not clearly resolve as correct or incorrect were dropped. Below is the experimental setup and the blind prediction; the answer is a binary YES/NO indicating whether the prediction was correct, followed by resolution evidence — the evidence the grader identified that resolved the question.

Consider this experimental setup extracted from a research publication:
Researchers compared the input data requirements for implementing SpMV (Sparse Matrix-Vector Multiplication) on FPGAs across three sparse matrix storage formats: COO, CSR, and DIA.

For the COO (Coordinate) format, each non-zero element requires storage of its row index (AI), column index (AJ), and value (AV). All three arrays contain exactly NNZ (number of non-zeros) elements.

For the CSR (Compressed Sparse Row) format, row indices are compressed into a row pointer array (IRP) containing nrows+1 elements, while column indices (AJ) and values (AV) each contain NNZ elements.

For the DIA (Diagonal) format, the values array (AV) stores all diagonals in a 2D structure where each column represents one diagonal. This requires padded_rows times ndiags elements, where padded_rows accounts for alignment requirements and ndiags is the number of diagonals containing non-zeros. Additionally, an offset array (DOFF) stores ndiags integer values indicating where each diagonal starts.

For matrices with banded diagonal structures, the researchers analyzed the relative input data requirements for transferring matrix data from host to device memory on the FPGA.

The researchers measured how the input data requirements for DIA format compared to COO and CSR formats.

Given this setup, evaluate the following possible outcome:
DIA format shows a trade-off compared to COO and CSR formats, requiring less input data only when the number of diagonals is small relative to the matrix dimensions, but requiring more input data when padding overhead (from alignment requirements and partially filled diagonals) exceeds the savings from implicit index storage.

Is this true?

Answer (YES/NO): NO